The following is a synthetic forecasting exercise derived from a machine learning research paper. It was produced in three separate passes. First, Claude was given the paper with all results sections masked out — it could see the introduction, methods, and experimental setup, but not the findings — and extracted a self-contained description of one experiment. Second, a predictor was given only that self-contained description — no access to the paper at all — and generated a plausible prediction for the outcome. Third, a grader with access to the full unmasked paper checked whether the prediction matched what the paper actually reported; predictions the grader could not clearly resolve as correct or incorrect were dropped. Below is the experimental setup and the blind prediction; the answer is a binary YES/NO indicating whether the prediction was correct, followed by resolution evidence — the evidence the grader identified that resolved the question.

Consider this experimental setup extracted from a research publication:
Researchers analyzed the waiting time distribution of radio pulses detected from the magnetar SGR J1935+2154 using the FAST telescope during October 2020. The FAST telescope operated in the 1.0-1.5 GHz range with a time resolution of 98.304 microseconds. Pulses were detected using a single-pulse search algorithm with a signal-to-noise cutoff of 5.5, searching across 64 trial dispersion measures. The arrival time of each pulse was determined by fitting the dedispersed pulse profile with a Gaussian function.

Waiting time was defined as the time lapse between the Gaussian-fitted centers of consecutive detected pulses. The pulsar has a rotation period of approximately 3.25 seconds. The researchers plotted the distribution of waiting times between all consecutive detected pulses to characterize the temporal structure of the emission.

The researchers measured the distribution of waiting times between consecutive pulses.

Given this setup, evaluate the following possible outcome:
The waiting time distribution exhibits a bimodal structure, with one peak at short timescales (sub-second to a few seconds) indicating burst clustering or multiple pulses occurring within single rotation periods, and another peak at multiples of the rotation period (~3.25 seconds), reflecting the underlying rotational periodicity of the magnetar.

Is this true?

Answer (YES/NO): YES